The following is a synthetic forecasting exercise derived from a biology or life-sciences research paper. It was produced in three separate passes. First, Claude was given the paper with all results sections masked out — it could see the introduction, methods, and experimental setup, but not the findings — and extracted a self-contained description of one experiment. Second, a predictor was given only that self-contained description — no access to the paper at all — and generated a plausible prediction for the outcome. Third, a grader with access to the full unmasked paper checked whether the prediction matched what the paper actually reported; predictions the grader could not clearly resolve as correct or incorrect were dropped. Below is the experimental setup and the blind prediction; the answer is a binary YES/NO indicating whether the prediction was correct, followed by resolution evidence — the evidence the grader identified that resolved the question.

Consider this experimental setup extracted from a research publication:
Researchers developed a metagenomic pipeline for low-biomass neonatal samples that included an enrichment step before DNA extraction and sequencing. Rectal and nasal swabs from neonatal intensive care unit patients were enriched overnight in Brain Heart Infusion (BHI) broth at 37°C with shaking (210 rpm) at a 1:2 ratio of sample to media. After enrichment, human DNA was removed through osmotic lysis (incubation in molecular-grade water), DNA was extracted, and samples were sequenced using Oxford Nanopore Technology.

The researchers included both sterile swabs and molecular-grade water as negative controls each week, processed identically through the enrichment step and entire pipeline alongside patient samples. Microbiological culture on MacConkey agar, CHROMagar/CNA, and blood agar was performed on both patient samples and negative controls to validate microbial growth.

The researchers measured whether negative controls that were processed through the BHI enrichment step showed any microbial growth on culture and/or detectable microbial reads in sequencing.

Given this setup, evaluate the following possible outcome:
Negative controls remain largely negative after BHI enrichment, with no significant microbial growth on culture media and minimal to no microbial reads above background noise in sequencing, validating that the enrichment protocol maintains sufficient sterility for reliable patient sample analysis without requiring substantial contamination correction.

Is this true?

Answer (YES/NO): NO